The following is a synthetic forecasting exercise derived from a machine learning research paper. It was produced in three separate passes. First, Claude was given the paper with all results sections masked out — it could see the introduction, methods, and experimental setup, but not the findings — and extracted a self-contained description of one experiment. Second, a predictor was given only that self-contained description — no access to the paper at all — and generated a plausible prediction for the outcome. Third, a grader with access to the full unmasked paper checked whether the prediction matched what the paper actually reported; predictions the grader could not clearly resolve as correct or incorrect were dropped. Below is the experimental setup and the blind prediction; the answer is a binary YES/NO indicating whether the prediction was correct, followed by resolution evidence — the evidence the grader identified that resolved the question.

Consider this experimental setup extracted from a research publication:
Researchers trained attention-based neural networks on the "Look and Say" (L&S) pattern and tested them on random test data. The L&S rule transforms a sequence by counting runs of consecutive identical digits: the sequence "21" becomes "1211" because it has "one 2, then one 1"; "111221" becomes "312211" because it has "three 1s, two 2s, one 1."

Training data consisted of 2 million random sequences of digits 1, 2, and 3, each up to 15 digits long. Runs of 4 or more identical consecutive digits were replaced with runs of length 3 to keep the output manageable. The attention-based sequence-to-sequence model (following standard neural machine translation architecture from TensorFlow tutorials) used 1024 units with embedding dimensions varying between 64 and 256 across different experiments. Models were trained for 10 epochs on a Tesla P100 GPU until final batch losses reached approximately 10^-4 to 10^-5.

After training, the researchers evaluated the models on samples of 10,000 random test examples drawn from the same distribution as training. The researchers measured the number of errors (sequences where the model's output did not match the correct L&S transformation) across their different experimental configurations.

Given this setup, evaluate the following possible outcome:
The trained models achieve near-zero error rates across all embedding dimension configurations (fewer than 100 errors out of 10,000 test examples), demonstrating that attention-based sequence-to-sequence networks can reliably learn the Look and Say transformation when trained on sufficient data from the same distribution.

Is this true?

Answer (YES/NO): NO